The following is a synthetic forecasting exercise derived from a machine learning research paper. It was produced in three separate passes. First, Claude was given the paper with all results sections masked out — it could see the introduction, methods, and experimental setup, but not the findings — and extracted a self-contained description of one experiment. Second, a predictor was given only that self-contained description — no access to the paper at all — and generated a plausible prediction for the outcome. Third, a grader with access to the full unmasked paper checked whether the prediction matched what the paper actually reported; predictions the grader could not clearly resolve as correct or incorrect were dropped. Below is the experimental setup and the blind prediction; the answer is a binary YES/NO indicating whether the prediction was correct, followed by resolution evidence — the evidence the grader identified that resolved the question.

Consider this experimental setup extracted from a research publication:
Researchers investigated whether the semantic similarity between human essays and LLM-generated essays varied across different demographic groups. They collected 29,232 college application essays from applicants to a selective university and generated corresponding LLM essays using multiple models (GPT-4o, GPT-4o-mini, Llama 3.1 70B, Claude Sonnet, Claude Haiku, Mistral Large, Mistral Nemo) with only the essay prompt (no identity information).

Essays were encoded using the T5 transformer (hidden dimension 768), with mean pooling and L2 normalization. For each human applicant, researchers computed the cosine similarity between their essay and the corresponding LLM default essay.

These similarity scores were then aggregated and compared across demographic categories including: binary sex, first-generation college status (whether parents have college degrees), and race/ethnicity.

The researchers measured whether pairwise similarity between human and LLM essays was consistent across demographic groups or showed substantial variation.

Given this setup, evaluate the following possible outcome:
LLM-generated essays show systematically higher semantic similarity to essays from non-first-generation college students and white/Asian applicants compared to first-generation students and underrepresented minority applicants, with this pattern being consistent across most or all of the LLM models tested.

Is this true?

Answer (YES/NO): NO